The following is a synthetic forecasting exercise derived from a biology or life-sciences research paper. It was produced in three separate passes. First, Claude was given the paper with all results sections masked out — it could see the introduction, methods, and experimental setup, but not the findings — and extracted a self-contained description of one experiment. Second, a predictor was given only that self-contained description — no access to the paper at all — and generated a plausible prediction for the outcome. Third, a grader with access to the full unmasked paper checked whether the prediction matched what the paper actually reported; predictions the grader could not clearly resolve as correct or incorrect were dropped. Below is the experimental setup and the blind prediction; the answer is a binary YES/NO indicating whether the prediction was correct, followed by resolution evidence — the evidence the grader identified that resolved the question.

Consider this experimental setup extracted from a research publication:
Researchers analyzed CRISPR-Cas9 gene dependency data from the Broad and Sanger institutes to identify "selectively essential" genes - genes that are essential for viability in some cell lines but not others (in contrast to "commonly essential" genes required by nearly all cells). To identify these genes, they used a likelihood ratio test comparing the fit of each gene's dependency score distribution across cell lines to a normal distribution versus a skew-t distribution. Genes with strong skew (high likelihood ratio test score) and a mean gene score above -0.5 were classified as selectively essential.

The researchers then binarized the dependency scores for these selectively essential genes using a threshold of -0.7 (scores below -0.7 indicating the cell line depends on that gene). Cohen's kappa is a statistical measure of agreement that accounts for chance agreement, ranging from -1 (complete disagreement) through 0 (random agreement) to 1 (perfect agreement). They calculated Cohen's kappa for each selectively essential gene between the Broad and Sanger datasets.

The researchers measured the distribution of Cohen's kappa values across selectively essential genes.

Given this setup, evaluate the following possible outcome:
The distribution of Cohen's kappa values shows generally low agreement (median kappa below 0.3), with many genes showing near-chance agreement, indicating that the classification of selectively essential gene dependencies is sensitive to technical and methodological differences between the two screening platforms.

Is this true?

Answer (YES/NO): NO